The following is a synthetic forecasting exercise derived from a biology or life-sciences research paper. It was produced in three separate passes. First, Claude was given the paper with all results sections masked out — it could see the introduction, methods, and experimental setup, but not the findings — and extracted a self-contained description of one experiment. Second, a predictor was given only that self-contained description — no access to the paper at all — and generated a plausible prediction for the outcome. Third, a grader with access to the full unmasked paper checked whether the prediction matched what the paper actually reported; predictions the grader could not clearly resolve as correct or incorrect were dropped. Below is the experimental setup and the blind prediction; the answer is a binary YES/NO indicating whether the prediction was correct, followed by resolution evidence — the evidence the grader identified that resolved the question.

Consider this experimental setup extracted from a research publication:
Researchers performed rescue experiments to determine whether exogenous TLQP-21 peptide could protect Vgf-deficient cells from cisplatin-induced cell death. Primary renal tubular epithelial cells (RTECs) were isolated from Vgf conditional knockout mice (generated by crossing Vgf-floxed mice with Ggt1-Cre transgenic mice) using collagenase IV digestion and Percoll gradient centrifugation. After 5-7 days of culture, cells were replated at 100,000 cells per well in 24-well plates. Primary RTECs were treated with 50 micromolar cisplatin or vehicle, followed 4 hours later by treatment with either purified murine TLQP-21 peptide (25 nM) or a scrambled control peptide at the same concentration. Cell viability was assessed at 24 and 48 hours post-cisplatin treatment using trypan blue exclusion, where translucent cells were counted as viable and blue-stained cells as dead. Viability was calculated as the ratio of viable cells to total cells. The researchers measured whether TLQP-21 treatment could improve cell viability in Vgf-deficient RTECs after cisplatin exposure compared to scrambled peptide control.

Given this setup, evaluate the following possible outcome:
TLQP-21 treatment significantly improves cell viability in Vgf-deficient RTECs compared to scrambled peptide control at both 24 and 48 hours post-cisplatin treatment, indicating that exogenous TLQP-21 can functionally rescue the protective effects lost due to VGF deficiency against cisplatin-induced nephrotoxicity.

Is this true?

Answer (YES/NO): NO